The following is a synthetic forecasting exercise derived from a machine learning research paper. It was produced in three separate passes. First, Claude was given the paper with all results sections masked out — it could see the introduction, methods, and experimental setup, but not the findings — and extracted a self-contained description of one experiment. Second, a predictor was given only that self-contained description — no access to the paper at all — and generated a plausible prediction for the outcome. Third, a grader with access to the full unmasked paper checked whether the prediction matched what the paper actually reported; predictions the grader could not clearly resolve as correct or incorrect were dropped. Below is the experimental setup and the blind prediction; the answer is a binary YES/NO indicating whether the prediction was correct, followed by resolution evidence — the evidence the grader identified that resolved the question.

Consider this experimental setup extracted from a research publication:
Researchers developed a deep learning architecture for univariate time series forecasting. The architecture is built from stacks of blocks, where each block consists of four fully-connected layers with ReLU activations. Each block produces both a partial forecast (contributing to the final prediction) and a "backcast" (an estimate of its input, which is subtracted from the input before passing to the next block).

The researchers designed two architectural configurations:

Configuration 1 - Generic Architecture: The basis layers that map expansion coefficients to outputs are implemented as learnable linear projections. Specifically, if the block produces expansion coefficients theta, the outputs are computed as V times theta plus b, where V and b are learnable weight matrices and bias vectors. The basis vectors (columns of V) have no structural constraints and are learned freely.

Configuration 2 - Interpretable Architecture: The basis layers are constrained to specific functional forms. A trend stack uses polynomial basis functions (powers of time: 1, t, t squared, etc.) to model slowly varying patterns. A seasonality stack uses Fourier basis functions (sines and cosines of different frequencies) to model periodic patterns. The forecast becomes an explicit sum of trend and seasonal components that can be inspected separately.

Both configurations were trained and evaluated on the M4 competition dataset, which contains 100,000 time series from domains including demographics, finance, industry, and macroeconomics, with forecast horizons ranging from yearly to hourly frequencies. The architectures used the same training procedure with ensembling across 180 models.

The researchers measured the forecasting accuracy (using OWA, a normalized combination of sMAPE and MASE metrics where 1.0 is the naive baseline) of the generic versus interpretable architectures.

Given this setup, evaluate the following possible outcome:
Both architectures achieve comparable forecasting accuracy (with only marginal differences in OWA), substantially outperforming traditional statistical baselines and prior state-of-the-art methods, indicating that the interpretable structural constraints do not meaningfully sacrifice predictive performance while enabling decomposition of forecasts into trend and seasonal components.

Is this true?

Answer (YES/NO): YES